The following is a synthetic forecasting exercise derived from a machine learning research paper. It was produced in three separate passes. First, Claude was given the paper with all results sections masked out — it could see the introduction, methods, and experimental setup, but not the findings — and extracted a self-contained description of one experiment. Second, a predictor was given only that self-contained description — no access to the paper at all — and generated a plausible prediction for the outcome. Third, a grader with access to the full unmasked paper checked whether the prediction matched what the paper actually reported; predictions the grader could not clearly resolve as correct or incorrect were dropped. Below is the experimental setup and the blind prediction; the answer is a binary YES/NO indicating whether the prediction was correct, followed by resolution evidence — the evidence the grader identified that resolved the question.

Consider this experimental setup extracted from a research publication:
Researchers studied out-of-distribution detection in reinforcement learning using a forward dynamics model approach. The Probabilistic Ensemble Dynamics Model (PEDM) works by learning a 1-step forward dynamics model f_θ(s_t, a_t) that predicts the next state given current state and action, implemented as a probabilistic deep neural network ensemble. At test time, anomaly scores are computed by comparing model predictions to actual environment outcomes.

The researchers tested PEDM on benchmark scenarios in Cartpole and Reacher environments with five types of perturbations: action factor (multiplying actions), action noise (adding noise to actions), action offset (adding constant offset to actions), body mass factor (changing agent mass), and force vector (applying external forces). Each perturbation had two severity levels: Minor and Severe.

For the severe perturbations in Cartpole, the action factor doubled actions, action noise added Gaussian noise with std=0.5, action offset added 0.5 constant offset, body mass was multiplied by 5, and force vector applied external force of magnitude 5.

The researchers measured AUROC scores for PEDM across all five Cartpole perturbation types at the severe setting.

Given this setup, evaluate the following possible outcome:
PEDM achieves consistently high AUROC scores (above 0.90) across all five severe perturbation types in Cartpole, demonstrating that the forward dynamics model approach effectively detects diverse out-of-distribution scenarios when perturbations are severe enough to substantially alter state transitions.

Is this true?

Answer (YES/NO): NO